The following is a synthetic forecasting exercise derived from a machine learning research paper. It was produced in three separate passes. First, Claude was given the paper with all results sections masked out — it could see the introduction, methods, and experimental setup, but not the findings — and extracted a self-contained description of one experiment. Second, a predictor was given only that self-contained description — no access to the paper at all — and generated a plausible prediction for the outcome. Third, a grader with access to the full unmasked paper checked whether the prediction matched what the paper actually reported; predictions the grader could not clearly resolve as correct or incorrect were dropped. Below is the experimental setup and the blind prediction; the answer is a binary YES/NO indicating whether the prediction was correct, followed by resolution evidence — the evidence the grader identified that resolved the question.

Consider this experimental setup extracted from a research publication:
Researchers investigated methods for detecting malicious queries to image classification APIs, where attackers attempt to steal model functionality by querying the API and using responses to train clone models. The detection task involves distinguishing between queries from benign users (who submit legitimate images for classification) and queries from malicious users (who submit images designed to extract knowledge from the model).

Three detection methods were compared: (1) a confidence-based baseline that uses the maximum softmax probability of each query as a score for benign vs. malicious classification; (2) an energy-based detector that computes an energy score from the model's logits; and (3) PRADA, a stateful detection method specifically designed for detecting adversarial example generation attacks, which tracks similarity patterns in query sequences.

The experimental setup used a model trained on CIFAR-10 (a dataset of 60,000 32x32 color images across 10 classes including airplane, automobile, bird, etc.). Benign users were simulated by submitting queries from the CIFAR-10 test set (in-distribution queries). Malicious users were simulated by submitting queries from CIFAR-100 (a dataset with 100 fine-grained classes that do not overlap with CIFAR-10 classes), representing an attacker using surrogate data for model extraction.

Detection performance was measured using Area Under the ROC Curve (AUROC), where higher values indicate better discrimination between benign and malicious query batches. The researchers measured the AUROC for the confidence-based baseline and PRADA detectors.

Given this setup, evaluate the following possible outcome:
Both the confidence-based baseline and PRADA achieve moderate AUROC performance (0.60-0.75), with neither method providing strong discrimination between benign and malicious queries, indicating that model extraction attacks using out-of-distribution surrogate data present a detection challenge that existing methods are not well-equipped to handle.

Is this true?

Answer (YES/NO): NO